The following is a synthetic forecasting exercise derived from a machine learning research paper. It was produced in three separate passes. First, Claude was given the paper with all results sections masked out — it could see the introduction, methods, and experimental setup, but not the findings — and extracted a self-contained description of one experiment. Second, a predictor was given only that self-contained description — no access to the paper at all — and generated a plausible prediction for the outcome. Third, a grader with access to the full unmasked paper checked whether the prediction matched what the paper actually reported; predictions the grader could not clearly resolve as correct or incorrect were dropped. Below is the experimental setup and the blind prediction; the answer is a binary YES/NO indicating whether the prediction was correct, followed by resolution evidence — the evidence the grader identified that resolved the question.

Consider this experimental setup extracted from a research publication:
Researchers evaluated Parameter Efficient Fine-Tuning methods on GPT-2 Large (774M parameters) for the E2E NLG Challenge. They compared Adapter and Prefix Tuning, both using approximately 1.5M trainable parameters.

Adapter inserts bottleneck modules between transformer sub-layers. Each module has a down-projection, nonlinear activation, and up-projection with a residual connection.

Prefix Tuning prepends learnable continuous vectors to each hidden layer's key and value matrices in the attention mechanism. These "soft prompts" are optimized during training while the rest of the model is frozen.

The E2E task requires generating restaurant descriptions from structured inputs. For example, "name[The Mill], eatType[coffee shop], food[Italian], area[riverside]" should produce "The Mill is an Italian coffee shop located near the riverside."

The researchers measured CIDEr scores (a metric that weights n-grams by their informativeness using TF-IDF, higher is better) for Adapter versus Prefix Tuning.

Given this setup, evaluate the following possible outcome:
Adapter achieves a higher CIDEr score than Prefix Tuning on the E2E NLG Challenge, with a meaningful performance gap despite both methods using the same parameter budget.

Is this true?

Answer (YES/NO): NO